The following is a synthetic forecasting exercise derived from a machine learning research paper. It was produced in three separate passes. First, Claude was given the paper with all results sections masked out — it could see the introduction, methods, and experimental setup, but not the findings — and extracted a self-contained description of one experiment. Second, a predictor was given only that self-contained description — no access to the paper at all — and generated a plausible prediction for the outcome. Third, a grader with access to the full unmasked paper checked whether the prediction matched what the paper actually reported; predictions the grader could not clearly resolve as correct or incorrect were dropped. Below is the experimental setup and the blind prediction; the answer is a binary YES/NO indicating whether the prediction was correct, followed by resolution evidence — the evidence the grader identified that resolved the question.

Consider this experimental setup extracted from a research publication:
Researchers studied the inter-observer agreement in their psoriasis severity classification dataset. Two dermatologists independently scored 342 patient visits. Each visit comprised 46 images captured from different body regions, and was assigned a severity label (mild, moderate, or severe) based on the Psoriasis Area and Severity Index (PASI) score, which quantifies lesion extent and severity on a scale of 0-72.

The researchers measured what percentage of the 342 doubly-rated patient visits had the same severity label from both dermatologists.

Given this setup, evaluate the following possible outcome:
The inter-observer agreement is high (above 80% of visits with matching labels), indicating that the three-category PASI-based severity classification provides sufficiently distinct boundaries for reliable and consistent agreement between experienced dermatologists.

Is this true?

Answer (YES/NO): YES